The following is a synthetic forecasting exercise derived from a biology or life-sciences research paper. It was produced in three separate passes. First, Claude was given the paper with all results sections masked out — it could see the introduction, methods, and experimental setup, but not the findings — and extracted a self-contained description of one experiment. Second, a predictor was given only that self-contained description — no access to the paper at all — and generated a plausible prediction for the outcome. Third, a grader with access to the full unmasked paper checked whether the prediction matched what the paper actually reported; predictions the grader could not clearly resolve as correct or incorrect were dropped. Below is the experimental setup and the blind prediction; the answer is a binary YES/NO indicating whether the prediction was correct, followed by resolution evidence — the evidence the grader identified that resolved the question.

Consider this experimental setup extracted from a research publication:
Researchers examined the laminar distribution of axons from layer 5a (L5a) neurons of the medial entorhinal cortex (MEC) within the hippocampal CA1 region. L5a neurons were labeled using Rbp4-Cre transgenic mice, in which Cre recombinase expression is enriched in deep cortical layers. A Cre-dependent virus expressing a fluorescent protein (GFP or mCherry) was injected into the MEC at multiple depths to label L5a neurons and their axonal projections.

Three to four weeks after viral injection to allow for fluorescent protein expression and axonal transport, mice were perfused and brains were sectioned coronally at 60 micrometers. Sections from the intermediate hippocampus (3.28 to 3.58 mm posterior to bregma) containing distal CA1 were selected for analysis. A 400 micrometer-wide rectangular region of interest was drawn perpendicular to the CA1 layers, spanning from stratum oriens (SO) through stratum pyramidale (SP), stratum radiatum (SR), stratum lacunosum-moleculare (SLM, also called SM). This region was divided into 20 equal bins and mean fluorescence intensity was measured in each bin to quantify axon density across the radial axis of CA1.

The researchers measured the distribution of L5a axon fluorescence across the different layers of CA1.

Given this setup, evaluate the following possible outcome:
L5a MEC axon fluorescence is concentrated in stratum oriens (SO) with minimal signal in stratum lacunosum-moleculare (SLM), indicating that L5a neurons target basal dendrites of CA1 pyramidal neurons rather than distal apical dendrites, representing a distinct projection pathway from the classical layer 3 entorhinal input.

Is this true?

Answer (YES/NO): NO